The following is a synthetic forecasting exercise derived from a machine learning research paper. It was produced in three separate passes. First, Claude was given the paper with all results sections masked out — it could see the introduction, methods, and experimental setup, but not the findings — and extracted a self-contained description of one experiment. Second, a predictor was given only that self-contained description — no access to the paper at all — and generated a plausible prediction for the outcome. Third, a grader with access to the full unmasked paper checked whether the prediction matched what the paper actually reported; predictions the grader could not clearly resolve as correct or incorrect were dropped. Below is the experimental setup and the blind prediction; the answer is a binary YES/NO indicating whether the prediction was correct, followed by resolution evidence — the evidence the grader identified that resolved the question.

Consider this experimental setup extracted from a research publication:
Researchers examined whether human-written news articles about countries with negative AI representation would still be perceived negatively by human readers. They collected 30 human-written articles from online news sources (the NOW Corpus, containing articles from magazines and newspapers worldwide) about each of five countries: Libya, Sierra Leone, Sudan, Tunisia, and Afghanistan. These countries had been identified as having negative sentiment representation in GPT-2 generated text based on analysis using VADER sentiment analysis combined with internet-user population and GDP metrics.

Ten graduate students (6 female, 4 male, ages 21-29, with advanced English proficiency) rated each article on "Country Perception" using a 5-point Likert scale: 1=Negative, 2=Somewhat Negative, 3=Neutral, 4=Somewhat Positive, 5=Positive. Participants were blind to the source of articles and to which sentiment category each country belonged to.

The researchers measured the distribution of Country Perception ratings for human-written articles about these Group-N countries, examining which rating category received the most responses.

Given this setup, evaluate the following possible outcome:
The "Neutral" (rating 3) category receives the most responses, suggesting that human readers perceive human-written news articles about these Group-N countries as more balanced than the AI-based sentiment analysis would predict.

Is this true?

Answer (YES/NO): YES